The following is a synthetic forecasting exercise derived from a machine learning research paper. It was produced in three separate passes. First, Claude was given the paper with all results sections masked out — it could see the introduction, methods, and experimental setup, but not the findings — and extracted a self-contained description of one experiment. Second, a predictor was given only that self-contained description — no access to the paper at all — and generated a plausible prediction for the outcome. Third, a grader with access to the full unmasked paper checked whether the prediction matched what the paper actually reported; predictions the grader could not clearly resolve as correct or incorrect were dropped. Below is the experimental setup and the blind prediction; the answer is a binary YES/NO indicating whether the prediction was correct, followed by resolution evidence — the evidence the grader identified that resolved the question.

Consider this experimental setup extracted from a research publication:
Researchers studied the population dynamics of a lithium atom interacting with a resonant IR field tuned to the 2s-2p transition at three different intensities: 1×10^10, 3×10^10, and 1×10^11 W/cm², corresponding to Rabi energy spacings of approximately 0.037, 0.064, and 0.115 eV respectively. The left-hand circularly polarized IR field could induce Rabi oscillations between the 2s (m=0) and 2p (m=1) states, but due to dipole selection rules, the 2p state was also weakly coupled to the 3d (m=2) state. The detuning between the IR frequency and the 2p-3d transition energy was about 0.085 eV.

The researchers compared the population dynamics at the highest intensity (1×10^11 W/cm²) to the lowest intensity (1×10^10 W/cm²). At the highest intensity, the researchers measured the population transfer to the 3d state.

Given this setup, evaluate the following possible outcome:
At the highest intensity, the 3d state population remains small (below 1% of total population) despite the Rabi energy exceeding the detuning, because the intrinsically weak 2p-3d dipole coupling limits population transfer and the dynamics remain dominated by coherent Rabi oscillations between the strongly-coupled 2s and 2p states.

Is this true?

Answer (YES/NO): NO